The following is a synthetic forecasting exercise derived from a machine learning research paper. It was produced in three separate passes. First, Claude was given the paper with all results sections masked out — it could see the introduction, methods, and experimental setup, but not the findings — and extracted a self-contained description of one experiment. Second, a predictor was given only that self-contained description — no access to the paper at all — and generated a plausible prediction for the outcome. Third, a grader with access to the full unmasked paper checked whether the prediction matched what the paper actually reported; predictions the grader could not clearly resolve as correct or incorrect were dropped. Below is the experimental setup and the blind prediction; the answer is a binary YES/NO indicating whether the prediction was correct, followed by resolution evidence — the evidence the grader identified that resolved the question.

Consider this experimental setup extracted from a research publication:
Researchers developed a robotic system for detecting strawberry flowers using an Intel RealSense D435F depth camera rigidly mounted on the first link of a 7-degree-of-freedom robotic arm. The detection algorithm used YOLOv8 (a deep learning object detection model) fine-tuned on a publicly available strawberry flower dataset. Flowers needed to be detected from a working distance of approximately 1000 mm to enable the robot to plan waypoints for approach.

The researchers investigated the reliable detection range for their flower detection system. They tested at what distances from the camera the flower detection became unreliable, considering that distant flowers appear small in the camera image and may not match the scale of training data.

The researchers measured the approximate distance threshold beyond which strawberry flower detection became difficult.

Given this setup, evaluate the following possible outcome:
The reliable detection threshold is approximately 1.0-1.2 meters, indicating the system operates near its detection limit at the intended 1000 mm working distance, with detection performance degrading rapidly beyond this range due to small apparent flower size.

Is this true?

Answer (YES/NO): NO